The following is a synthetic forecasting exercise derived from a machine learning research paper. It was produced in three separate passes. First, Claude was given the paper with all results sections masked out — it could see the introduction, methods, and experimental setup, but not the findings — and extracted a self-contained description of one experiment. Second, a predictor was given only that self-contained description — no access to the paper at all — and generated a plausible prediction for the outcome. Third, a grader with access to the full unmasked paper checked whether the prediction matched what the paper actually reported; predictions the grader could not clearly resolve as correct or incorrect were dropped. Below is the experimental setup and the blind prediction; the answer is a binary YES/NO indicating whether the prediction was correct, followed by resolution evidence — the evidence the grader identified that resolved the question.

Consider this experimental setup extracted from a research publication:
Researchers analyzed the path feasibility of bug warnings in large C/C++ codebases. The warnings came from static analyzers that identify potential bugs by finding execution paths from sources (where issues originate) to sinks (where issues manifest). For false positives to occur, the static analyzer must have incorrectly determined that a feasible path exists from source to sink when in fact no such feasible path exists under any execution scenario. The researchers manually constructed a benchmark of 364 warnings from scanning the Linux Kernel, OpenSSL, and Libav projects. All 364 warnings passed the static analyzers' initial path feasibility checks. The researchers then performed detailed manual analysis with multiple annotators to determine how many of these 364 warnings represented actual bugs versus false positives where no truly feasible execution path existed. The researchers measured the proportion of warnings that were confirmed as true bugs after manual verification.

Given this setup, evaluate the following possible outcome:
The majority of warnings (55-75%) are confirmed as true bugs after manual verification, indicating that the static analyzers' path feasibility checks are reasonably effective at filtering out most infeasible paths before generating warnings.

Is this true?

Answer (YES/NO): NO